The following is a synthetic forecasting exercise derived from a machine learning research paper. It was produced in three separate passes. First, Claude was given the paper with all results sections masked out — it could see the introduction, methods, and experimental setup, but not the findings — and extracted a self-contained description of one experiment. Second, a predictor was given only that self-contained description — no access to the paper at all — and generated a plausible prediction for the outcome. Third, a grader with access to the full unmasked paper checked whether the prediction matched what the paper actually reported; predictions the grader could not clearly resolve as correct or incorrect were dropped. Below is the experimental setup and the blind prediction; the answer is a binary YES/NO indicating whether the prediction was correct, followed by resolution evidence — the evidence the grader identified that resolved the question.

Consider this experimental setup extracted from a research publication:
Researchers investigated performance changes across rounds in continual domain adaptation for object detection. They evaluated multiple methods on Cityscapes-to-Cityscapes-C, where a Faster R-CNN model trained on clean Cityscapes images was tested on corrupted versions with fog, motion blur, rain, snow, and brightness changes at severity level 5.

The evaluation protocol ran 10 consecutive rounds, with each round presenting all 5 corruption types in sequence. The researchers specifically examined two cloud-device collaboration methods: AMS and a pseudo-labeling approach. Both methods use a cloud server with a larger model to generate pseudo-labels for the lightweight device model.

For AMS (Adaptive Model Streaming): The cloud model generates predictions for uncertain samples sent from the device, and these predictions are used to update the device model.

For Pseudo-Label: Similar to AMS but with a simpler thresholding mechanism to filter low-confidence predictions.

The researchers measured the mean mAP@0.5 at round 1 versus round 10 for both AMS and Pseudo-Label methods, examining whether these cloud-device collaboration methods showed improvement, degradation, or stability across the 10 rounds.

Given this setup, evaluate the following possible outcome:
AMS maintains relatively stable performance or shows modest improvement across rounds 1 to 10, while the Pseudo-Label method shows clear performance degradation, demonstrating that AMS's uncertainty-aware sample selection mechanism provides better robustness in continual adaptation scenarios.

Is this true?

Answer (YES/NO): NO